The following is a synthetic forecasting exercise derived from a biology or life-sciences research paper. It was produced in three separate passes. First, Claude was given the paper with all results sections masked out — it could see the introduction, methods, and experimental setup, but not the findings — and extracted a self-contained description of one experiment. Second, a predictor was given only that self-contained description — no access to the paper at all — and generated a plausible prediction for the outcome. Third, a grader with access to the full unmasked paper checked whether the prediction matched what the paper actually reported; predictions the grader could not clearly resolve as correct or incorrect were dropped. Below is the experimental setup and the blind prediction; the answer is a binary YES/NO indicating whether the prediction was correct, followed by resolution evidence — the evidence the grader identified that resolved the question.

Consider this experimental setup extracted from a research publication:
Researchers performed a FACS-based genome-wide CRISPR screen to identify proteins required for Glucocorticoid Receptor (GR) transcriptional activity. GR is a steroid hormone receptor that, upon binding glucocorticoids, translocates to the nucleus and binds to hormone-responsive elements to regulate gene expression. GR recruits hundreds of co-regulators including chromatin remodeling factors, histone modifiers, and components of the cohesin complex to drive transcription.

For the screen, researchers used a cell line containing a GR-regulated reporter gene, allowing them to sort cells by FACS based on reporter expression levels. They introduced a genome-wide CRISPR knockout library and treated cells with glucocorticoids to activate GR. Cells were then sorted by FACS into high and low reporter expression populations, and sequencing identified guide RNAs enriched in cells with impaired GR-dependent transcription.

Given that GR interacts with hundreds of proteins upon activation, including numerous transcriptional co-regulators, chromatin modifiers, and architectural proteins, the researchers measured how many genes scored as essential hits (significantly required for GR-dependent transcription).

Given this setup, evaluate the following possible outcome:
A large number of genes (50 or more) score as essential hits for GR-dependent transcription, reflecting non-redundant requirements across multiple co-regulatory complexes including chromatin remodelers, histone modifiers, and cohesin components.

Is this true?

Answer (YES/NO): NO